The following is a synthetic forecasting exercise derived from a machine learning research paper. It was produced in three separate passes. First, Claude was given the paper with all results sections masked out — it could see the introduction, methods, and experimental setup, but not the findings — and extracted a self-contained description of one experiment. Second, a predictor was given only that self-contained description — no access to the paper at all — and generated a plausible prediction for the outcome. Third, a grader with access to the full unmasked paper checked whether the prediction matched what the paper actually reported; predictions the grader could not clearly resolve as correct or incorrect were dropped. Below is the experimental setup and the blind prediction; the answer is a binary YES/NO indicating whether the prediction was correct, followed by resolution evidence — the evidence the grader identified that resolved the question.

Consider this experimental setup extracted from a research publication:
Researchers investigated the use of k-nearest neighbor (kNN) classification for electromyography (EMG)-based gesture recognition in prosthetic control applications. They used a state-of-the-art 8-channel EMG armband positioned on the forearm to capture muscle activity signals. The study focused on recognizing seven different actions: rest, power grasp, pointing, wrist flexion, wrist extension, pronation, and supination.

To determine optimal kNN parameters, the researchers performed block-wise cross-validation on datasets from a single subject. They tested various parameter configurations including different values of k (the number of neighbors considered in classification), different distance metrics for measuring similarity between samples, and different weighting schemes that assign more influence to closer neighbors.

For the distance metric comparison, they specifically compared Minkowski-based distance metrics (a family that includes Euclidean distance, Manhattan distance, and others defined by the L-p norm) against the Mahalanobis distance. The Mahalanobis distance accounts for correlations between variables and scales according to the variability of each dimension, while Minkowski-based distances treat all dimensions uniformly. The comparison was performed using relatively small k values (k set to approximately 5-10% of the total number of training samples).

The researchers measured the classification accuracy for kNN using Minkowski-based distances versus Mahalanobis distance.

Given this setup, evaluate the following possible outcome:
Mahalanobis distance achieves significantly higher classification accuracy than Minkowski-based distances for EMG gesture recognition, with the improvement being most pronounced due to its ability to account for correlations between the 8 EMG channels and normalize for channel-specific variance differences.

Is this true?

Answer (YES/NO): NO